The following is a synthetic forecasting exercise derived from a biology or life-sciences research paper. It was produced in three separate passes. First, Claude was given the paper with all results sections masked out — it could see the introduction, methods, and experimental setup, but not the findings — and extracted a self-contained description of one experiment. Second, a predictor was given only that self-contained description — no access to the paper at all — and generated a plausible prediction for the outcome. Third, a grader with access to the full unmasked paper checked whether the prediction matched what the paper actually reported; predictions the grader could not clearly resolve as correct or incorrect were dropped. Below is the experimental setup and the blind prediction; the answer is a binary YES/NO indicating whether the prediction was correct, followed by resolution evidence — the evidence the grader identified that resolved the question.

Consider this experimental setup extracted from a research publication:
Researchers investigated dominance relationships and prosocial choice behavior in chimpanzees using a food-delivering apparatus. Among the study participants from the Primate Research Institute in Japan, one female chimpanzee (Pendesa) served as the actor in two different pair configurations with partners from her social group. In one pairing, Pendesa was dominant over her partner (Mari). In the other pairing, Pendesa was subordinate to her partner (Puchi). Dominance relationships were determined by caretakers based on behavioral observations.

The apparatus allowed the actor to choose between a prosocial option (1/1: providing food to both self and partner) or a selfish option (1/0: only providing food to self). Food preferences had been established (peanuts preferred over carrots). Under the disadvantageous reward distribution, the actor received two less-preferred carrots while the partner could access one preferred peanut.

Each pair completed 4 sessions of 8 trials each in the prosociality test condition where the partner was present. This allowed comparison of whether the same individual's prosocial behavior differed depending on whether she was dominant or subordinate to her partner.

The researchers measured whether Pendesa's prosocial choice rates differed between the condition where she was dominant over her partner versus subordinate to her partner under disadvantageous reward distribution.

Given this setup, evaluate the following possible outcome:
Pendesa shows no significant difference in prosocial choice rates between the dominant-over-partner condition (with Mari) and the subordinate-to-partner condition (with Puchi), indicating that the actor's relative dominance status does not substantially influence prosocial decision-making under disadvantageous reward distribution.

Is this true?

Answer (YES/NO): NO